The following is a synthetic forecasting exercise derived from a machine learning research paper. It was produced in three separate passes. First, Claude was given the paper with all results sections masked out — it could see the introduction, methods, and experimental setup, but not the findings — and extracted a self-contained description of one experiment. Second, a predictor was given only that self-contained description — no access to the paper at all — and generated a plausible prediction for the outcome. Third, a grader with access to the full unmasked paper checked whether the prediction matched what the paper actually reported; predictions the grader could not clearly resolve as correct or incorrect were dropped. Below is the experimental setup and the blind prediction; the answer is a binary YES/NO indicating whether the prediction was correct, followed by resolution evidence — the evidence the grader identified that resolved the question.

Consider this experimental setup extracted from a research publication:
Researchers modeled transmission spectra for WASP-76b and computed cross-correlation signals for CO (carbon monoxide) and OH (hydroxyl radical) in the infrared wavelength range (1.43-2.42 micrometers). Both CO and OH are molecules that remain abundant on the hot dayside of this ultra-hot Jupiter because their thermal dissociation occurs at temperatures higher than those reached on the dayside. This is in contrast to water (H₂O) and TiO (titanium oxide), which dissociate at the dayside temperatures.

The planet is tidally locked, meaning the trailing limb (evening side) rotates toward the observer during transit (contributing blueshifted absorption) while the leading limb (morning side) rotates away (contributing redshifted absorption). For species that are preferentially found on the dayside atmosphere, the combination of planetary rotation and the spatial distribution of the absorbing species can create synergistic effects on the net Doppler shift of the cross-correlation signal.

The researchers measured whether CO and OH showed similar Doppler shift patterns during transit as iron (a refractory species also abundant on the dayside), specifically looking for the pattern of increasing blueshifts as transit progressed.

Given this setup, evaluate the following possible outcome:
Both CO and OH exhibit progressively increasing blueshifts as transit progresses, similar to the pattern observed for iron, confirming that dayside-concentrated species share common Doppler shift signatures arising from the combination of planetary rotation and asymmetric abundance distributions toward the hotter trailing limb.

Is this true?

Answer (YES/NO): YES